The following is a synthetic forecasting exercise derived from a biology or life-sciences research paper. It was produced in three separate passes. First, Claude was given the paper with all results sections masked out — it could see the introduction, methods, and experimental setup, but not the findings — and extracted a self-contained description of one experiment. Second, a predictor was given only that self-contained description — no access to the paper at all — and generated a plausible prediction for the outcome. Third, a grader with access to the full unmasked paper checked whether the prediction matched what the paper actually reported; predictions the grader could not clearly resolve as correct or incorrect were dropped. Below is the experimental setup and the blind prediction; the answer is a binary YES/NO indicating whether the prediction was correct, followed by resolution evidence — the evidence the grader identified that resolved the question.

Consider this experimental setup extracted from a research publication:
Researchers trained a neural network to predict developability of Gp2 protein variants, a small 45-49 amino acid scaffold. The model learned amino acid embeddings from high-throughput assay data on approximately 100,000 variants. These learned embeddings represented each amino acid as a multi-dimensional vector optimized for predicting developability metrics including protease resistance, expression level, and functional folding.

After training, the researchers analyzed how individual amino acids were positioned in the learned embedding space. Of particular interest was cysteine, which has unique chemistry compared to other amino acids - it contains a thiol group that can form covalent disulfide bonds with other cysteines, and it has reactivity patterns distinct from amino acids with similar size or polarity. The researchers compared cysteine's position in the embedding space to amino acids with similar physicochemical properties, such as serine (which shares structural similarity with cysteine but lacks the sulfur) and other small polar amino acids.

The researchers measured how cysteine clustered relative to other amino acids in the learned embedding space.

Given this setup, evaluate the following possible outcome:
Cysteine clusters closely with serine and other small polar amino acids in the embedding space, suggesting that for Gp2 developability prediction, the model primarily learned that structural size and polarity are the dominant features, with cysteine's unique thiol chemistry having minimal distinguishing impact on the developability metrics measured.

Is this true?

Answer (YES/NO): NO